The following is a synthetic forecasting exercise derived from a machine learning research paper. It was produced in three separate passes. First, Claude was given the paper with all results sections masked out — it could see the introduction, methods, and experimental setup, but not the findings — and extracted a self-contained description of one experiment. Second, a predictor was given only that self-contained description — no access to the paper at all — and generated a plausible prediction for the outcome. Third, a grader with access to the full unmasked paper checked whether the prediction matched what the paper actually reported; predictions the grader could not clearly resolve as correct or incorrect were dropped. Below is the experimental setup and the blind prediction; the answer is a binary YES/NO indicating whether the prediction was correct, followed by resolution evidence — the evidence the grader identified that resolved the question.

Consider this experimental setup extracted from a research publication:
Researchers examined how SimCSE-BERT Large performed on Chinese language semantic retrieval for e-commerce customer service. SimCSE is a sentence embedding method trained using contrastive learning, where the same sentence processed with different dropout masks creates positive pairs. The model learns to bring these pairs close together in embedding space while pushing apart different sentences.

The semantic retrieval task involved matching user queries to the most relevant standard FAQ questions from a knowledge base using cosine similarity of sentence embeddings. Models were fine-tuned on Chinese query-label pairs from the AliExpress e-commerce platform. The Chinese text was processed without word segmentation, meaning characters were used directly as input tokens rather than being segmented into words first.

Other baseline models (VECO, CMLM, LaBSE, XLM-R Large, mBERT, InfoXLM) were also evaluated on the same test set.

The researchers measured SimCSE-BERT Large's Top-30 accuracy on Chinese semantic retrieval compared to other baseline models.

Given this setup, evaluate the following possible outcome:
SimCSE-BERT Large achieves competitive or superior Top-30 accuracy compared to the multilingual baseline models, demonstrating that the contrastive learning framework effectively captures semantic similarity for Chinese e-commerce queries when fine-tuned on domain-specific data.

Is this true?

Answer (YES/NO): NO